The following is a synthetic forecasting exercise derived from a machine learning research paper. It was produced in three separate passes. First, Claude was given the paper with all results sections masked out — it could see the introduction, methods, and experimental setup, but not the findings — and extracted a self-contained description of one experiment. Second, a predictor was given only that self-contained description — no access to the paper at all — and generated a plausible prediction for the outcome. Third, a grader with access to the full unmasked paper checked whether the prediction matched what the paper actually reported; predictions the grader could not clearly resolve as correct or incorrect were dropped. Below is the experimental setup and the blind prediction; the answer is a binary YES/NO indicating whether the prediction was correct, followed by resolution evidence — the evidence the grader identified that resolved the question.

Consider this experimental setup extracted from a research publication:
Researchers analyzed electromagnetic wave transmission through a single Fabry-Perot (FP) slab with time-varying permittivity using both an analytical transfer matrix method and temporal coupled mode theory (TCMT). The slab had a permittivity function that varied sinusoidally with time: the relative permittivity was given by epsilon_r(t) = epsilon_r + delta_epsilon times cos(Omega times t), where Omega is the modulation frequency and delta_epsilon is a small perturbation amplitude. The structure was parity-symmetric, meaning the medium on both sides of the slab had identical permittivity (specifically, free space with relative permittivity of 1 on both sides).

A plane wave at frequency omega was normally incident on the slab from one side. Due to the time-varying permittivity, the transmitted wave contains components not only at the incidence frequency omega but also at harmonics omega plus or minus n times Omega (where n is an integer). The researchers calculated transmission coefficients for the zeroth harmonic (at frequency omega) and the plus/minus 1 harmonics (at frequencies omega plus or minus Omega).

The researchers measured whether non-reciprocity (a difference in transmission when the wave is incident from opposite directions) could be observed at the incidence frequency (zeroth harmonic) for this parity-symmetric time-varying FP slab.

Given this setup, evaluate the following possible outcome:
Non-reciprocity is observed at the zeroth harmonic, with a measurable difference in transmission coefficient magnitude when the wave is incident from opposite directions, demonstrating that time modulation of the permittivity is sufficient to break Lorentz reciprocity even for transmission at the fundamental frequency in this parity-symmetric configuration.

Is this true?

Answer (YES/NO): NO